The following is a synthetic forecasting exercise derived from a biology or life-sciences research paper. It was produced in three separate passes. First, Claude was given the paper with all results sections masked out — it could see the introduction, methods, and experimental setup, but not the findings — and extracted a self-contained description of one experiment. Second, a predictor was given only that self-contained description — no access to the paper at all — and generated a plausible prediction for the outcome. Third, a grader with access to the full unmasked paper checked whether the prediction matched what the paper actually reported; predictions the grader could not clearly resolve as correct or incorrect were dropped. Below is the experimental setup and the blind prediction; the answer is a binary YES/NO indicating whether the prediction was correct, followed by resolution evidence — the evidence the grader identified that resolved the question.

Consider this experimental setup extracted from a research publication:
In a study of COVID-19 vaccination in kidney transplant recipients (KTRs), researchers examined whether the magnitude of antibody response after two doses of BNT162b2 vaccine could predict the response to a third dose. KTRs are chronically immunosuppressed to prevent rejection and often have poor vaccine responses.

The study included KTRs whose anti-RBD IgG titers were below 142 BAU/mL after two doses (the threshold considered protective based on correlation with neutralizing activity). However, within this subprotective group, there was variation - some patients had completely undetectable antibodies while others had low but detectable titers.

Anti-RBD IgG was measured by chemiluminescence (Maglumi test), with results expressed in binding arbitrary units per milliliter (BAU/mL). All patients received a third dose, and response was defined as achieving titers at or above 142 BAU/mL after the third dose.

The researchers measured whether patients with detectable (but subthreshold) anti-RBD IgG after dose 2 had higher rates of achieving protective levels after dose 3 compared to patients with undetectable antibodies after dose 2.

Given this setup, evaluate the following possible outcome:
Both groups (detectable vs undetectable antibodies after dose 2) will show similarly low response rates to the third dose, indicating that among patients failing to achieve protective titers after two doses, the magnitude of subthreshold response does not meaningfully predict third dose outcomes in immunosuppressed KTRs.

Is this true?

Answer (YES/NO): NO